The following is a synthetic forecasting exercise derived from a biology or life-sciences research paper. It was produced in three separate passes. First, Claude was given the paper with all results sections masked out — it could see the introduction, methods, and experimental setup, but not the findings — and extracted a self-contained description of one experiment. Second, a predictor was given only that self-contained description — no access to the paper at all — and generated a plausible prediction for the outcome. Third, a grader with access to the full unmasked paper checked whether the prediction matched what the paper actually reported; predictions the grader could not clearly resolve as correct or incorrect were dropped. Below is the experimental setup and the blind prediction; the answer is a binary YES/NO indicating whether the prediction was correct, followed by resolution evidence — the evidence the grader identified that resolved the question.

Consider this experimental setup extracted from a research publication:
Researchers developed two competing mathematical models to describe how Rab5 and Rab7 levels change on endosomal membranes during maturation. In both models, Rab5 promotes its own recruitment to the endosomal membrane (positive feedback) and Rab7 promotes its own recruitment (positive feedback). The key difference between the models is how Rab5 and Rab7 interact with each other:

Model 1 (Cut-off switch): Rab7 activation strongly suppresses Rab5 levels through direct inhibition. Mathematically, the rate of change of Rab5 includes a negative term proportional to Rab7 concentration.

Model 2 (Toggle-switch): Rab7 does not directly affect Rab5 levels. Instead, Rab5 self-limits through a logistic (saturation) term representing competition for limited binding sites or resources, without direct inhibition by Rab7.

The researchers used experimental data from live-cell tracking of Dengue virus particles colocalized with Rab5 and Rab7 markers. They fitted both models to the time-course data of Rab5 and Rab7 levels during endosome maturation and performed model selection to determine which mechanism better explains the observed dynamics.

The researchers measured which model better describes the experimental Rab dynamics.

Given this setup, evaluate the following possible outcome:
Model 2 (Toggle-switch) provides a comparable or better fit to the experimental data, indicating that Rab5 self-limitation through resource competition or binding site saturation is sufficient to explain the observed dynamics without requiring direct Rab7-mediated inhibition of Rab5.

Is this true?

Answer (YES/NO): NO